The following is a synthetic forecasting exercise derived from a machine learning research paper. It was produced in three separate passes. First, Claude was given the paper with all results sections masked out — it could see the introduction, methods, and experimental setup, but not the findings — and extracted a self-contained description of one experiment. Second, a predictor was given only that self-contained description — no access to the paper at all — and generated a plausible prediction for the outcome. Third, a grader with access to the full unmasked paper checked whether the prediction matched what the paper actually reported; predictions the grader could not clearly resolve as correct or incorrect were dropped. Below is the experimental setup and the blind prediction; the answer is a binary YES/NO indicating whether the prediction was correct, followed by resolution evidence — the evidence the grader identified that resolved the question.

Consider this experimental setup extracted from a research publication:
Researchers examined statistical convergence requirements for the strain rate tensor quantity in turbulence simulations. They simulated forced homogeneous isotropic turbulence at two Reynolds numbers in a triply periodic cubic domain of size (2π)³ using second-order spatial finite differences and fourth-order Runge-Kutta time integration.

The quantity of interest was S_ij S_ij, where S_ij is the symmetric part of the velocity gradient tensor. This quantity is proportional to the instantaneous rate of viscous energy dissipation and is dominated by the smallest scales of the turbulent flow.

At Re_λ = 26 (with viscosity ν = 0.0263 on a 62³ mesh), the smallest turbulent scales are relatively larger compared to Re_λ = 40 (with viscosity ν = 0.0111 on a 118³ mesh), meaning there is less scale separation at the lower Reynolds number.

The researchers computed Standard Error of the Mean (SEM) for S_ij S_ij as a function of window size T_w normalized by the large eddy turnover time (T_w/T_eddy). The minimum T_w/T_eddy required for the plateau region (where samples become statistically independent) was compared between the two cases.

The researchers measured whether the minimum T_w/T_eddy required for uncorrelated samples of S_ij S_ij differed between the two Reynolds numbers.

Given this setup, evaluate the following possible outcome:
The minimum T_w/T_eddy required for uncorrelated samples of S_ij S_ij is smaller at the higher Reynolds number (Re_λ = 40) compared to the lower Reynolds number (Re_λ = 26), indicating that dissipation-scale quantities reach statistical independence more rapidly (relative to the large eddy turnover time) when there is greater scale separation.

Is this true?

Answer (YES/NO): NO